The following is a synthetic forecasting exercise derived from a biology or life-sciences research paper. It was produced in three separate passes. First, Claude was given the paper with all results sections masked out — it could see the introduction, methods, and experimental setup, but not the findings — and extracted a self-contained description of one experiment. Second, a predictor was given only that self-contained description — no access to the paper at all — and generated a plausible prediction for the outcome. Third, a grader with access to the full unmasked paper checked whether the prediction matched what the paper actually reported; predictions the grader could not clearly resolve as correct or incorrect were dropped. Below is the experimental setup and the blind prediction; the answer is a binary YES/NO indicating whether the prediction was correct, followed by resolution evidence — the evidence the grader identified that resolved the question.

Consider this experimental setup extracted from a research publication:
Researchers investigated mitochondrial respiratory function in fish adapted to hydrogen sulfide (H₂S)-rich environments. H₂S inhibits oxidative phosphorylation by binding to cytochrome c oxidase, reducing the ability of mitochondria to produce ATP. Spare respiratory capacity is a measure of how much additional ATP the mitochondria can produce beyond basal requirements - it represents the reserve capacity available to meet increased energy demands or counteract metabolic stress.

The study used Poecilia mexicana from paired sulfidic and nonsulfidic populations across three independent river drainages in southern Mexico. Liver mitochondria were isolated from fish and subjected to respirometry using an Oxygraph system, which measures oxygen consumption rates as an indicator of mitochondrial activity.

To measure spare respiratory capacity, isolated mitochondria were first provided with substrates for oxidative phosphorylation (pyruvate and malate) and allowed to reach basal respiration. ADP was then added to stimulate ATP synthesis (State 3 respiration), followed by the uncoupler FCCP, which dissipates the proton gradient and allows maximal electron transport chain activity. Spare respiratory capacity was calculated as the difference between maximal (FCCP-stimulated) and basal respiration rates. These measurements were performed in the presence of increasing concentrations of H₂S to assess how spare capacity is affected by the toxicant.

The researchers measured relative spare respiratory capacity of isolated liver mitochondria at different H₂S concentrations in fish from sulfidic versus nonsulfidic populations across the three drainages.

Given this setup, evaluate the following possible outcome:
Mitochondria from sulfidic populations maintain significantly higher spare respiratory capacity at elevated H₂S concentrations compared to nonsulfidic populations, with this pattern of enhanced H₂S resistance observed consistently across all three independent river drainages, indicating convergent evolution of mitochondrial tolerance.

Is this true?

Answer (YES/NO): NO